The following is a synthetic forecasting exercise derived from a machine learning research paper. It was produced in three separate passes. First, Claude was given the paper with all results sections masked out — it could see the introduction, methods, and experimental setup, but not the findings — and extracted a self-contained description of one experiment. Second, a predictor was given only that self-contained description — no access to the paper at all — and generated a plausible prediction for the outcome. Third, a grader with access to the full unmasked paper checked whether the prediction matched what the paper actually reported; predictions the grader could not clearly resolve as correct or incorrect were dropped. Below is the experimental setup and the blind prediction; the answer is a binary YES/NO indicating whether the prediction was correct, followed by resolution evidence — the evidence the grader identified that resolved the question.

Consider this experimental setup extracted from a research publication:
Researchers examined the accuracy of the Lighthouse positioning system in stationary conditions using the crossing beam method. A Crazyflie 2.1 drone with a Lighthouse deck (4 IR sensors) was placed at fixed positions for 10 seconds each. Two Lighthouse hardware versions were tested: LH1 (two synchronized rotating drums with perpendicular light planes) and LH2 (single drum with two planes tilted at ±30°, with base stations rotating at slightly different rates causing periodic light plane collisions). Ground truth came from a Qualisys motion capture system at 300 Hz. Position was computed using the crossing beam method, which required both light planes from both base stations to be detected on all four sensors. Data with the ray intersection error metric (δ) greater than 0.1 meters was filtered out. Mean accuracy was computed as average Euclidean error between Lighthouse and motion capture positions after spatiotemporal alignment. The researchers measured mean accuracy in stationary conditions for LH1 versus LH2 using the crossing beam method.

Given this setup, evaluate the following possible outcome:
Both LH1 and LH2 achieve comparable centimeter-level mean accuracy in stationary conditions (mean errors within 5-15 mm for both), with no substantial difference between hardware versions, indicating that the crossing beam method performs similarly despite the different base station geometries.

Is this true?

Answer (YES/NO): NO